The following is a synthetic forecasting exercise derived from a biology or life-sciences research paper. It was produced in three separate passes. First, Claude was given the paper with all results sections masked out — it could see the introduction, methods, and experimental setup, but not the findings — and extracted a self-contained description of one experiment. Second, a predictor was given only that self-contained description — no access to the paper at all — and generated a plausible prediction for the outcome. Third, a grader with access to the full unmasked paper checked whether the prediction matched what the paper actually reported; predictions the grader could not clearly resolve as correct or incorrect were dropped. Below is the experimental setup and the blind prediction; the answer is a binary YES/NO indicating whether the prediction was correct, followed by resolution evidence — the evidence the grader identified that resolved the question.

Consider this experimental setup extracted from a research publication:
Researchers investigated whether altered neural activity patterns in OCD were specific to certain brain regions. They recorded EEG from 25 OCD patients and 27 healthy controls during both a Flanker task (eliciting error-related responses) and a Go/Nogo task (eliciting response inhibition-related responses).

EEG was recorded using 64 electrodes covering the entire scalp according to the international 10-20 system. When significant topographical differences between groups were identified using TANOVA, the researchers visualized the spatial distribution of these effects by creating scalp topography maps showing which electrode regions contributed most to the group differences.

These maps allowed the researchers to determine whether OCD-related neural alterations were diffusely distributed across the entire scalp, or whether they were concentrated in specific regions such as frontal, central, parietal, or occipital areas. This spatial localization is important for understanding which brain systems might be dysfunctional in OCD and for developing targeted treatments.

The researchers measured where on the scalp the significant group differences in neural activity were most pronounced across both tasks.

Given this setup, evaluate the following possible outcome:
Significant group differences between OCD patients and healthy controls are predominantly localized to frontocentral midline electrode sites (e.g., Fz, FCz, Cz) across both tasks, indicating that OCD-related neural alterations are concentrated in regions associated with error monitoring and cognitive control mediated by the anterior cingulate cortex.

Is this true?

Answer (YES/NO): NO